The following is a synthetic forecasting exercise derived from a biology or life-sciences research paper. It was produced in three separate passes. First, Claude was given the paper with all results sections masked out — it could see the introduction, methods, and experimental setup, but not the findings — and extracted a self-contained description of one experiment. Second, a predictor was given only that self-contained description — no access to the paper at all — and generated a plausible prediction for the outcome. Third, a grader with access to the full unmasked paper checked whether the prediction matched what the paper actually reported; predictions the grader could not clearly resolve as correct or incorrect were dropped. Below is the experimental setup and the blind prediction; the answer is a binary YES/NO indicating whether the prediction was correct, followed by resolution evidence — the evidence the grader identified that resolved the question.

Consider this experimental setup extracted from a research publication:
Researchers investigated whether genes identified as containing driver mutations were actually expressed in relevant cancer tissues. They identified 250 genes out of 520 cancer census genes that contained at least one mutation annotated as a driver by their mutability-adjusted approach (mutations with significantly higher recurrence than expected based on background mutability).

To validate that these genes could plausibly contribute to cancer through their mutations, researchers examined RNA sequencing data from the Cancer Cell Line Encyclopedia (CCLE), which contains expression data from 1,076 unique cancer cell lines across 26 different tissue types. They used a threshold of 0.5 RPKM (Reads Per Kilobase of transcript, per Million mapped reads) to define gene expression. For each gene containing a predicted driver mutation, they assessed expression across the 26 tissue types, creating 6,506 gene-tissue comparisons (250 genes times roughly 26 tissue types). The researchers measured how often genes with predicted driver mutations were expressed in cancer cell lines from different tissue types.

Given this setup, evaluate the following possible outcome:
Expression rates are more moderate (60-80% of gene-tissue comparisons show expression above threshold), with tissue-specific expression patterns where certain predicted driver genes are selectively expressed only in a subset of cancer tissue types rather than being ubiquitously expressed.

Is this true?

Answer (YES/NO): NO